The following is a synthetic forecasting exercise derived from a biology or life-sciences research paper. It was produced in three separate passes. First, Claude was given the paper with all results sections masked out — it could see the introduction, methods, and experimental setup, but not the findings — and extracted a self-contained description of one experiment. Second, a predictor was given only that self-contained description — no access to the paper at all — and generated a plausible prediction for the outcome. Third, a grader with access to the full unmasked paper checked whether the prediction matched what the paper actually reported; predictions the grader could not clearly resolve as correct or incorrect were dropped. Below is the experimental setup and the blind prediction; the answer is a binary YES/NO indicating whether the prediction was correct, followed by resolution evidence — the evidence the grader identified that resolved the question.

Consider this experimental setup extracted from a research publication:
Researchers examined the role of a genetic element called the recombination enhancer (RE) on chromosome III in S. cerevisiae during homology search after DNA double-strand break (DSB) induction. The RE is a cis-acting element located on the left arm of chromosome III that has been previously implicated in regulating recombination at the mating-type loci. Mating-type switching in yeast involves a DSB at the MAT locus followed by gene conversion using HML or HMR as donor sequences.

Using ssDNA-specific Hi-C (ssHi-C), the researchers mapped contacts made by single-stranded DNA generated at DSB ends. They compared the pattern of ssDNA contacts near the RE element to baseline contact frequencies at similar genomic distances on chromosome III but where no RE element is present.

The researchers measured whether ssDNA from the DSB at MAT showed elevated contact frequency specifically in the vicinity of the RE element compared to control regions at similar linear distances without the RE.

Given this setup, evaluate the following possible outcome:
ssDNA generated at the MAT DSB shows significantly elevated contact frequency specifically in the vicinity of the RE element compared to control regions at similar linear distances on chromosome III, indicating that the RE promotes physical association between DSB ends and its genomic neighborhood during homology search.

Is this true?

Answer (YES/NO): YES